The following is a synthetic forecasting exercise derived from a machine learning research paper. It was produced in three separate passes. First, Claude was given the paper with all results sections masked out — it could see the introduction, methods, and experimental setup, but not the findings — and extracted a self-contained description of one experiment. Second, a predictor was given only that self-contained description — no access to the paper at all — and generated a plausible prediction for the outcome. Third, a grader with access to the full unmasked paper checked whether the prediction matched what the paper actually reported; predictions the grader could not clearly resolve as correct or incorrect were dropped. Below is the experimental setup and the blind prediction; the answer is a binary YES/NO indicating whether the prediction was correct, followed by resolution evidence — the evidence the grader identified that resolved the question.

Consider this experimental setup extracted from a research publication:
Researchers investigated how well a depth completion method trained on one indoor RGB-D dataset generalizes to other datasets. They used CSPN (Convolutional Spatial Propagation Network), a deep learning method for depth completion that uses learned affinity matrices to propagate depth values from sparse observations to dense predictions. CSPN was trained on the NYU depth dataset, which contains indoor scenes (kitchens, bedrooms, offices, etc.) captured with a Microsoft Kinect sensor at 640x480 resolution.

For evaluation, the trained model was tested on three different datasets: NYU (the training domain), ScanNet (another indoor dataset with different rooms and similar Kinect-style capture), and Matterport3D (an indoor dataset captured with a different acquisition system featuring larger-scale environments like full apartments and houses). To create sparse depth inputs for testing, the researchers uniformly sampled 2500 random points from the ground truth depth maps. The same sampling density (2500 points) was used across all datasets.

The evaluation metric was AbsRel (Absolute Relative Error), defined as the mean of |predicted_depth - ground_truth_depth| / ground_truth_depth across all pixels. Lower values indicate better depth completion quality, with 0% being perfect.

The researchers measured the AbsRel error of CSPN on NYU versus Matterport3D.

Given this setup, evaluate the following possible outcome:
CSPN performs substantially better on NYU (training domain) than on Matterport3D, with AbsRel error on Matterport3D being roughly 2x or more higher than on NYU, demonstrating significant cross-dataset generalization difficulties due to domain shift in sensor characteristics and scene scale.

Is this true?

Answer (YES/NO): YES